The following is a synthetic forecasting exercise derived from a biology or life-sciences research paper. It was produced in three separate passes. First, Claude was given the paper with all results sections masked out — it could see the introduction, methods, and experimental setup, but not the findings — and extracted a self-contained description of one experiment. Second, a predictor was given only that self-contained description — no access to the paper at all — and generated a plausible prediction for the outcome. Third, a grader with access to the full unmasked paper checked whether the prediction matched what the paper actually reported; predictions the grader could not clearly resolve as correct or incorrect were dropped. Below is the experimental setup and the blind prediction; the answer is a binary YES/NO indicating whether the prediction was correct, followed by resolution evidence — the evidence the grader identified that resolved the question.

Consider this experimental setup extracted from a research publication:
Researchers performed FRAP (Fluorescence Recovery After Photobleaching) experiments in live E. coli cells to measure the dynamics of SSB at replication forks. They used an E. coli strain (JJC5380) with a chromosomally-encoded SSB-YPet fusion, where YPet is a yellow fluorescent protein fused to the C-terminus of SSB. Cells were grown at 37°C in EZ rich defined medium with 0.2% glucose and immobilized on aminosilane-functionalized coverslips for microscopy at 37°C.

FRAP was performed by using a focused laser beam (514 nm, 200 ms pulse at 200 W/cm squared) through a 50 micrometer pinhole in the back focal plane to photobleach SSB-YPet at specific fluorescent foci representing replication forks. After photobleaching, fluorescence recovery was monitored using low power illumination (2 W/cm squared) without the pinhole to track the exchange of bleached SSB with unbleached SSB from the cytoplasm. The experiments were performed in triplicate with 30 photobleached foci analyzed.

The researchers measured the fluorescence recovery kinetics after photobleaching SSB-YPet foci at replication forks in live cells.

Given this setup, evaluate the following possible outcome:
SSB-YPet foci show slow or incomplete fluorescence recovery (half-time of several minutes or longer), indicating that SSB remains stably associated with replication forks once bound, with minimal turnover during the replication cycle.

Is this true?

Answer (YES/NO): NO